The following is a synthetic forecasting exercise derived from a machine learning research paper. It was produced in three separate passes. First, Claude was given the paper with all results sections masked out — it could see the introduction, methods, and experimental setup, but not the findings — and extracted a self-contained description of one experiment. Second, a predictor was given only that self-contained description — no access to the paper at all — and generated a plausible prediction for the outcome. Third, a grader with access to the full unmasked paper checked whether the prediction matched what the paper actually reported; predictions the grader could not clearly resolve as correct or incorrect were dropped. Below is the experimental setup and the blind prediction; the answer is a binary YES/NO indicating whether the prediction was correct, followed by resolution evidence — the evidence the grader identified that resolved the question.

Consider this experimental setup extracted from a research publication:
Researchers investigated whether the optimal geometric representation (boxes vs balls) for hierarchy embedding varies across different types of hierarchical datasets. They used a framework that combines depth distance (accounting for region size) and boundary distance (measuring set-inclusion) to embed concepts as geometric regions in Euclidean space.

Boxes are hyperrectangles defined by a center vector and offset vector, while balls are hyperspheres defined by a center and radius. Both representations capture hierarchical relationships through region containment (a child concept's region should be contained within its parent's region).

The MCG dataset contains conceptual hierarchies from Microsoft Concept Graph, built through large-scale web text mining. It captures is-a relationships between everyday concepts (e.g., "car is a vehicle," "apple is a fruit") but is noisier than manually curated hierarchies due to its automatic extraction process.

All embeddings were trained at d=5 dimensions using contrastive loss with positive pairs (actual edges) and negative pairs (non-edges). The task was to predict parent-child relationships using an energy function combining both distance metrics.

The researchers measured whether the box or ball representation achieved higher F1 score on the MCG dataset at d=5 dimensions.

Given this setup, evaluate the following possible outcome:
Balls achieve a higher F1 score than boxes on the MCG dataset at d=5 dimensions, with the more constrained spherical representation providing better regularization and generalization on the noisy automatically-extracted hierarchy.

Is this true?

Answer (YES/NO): NO